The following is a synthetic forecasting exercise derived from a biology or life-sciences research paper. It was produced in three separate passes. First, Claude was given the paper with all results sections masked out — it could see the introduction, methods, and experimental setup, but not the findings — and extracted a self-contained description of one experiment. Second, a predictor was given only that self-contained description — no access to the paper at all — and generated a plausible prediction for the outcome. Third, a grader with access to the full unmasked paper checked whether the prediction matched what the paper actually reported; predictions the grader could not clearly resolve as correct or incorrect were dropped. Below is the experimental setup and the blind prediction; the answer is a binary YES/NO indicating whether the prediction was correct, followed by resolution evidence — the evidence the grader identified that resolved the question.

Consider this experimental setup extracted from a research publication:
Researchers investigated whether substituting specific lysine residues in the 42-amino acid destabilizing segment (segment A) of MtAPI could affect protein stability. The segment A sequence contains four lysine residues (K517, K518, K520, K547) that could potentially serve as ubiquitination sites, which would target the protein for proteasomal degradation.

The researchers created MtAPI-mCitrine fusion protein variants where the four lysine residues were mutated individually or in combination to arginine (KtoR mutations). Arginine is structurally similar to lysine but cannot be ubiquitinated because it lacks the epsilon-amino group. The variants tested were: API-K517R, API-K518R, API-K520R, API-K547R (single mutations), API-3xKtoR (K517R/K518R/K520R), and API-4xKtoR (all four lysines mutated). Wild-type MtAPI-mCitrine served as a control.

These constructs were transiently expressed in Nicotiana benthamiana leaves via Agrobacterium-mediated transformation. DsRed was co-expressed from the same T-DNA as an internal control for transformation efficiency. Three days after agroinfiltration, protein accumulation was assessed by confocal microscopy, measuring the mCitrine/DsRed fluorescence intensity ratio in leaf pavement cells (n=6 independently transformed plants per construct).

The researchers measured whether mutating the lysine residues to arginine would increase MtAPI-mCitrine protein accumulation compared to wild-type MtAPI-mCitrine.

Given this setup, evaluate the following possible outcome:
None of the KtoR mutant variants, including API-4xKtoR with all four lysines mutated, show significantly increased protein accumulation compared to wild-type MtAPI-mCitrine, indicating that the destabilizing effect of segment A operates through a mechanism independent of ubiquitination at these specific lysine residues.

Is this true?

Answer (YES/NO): YES